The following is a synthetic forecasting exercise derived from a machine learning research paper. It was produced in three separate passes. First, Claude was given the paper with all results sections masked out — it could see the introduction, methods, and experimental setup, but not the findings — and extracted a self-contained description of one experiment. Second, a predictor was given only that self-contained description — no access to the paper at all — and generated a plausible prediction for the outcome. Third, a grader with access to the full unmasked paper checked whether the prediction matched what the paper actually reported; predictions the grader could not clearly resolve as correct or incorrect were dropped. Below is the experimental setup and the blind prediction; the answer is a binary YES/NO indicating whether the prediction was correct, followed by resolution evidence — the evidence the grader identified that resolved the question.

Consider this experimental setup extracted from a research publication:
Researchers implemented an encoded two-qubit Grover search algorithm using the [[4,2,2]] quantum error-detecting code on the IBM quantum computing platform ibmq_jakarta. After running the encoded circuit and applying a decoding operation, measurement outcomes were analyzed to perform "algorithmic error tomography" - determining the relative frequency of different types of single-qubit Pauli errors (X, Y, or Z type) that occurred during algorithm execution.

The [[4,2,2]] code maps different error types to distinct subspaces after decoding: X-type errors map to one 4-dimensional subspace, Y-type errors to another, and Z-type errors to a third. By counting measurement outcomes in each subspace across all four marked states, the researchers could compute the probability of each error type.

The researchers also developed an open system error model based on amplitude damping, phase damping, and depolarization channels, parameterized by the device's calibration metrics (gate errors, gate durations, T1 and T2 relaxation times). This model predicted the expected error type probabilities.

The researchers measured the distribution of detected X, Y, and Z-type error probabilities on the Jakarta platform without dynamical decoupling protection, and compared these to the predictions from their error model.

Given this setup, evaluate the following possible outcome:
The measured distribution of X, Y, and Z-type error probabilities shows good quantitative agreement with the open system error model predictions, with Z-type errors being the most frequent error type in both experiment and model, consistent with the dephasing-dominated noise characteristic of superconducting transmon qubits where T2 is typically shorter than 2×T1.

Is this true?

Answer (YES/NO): NO